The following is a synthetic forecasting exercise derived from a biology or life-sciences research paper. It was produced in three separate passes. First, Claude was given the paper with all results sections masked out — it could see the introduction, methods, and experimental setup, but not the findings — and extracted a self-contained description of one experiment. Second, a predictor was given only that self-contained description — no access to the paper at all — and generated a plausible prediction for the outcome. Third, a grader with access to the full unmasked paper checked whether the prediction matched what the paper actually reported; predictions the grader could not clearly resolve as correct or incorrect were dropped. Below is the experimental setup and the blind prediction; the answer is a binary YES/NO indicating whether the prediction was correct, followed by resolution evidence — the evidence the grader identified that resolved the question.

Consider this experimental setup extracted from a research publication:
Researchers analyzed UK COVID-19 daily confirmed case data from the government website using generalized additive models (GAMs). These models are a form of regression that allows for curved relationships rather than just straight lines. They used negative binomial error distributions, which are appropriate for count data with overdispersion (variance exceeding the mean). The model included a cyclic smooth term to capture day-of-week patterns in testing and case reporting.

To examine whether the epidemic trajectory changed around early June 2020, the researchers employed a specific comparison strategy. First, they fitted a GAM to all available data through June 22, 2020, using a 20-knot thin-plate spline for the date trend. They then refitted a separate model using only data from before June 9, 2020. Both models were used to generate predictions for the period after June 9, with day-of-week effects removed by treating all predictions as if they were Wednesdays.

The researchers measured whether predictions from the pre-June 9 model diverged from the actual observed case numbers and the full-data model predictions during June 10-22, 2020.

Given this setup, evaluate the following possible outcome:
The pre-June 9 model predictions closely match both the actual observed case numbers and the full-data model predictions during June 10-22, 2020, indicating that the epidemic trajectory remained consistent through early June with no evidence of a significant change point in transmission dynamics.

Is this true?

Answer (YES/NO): NO